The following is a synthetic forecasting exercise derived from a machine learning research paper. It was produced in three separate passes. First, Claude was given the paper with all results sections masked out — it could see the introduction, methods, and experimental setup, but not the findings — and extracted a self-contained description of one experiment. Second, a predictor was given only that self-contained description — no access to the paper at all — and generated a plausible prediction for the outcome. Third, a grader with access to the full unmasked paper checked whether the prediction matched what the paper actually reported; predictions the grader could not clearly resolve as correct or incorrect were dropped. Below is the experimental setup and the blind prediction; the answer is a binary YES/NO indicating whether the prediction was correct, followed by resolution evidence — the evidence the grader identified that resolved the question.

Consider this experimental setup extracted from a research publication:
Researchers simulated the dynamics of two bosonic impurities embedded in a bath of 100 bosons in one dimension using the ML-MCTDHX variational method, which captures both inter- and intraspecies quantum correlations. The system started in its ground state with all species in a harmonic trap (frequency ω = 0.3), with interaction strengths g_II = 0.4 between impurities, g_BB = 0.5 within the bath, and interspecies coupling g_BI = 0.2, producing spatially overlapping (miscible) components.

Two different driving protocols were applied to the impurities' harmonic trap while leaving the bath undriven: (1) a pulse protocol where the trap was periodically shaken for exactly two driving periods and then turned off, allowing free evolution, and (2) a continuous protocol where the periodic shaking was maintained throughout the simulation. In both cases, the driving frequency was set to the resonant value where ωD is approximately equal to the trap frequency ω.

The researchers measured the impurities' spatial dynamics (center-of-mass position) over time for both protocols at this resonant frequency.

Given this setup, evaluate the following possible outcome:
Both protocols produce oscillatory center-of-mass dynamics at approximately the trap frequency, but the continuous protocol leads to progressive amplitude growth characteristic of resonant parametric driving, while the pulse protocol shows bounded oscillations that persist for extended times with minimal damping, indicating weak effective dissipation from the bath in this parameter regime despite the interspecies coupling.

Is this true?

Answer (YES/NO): NO